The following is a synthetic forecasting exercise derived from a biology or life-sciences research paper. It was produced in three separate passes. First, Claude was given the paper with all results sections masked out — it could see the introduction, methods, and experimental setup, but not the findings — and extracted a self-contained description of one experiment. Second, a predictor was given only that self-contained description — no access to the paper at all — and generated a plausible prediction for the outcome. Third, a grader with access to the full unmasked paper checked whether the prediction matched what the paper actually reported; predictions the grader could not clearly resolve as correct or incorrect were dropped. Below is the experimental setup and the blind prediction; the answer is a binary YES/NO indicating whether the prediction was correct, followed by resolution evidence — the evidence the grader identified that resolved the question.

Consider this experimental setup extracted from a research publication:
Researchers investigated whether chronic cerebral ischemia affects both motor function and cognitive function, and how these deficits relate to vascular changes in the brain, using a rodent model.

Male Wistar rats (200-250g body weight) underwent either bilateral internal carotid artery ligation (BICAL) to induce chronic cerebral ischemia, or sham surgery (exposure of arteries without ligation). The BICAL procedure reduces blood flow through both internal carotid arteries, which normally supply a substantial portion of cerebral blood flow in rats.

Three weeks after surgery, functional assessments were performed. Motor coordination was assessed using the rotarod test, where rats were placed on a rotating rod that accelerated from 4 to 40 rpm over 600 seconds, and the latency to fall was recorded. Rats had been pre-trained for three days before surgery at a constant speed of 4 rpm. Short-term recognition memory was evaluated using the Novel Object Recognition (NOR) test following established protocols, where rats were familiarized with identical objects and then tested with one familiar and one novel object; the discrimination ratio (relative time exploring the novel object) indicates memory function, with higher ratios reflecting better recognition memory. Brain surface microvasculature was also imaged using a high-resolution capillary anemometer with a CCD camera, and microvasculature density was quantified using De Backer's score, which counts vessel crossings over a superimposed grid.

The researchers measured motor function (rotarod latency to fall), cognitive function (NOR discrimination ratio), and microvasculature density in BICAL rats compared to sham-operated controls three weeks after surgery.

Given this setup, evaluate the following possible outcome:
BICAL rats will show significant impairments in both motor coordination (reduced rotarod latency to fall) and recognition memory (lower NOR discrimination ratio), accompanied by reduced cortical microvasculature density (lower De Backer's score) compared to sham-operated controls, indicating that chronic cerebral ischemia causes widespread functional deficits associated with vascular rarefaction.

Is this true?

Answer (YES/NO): YES